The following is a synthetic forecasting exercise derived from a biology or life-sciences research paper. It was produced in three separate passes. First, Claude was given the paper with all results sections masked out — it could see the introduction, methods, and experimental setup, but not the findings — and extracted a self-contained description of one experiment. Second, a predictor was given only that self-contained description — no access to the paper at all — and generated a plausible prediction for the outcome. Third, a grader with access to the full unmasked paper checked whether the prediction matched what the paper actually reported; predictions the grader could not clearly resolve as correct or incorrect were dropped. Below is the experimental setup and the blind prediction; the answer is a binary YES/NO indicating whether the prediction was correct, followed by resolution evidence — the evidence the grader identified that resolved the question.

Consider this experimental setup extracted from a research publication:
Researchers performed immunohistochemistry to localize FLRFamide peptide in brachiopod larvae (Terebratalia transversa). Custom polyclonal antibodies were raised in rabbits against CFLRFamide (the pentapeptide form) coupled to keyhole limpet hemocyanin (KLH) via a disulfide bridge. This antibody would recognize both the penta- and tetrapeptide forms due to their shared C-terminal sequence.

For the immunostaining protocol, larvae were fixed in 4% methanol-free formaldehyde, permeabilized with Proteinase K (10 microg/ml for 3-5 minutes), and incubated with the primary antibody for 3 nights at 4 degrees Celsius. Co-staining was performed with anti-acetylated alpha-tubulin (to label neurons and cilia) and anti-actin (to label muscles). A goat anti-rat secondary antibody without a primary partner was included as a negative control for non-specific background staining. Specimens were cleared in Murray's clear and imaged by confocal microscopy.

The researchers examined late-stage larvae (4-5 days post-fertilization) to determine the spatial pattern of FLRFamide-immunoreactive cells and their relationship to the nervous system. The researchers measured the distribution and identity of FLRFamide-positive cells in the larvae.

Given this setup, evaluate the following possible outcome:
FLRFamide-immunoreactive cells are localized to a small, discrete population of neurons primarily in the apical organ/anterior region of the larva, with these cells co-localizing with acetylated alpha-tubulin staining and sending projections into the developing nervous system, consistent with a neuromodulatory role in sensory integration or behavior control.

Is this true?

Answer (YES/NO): NO